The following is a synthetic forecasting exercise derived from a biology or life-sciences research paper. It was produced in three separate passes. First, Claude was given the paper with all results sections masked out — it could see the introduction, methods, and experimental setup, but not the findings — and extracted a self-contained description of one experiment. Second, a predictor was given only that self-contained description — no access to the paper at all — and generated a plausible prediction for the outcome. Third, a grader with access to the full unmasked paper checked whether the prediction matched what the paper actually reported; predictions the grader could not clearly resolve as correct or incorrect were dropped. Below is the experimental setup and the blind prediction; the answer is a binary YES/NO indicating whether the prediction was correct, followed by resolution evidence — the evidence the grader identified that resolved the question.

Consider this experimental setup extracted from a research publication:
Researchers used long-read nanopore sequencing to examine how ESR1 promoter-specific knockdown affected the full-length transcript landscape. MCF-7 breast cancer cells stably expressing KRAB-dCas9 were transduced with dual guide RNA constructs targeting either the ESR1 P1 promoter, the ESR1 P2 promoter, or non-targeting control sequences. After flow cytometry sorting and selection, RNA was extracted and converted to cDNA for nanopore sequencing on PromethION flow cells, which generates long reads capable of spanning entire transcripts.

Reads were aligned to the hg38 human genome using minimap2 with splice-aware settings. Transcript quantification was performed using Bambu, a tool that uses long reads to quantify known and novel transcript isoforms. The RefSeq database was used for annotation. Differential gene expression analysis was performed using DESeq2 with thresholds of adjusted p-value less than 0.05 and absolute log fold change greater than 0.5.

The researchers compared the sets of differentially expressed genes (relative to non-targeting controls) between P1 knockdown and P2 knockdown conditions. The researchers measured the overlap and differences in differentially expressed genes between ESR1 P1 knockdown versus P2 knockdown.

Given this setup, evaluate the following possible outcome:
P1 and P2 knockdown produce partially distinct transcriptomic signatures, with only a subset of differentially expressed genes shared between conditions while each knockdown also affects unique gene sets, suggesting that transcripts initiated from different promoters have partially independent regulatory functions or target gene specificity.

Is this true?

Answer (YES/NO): YES